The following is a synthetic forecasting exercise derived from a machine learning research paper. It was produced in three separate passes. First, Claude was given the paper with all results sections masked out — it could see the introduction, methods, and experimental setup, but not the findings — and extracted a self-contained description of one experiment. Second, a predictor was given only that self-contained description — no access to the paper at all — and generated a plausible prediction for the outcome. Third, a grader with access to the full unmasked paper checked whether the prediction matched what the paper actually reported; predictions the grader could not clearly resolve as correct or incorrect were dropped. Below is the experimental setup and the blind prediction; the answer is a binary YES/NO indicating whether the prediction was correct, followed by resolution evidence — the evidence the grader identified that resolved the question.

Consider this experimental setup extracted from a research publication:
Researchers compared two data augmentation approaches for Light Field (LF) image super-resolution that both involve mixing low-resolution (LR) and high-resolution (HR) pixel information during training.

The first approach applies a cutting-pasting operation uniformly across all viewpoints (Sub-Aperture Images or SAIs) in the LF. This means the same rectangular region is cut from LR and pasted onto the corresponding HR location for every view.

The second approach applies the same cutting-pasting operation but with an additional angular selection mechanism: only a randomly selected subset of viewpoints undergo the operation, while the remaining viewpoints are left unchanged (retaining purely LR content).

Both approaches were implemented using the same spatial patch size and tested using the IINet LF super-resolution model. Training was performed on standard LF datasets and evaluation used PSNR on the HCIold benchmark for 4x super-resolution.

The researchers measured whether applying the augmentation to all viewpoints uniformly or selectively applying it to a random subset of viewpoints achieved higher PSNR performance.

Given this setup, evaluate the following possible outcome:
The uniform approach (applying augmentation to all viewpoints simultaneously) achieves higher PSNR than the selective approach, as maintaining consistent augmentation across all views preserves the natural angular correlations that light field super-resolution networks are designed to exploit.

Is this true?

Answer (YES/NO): NO